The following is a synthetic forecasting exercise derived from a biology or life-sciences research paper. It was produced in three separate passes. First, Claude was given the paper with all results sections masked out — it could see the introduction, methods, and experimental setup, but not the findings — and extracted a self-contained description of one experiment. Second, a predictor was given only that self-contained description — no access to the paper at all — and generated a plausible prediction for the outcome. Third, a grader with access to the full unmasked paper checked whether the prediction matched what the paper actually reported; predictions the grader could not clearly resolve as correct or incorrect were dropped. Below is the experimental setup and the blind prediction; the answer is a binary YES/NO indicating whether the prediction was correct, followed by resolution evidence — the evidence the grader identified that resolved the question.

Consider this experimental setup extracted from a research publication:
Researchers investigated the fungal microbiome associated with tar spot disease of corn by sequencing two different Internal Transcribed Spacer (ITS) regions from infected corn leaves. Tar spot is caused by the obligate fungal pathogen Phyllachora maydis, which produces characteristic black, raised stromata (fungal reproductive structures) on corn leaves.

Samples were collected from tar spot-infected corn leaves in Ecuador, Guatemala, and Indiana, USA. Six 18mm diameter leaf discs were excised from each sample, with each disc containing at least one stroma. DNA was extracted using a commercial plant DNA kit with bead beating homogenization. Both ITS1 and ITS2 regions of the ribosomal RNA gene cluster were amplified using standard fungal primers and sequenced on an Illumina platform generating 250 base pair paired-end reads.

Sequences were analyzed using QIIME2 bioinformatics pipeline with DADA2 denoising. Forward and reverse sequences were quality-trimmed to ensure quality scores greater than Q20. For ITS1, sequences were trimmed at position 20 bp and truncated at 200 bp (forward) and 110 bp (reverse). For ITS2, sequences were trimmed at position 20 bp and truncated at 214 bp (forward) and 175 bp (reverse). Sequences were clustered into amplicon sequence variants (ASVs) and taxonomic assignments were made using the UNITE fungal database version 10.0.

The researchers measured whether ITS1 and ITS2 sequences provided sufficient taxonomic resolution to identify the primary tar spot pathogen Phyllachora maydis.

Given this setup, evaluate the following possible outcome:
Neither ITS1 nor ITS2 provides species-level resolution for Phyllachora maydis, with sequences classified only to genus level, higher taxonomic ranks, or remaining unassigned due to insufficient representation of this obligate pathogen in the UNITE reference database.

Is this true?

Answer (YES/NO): NO